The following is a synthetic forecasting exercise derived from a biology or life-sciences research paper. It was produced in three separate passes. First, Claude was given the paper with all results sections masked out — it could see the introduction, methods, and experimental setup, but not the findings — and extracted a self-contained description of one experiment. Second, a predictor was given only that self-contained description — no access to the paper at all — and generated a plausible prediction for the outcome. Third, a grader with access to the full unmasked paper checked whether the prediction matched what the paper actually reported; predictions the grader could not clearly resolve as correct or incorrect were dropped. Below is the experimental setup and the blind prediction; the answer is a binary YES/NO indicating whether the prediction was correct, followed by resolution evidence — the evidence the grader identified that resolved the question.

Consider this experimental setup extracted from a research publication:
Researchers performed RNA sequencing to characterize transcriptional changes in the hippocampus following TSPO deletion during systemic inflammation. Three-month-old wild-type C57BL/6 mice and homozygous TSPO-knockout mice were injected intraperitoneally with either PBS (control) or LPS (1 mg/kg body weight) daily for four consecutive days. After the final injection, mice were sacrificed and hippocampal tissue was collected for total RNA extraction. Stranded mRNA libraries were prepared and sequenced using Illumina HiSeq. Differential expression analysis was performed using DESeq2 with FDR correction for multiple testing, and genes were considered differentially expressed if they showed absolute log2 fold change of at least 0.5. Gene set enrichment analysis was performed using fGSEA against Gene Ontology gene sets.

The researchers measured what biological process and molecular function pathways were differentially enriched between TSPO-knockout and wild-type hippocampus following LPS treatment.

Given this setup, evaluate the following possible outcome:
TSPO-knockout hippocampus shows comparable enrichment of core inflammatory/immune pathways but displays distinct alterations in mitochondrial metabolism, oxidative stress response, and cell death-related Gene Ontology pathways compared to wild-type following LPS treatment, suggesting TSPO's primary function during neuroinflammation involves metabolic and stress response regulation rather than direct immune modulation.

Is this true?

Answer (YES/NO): NO